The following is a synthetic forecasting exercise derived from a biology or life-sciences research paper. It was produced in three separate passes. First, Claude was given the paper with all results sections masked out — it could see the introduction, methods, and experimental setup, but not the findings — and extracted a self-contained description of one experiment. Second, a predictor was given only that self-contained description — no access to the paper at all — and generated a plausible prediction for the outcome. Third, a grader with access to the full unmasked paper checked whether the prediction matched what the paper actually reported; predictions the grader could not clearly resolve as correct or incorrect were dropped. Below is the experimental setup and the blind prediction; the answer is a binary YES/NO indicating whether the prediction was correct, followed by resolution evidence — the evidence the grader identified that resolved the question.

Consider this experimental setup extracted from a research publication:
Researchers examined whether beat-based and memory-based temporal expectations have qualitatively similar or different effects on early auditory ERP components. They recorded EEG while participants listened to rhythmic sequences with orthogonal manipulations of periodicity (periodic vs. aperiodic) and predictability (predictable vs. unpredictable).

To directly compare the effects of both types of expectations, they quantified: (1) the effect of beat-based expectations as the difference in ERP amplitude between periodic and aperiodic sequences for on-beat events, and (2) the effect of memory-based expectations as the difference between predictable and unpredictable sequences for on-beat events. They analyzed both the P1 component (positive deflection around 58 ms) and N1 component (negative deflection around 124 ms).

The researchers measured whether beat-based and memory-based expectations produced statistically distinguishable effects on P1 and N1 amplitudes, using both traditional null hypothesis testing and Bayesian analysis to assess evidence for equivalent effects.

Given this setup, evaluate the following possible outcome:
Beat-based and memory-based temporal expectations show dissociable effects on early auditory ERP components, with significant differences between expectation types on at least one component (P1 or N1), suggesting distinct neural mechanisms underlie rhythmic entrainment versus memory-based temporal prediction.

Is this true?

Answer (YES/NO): NO